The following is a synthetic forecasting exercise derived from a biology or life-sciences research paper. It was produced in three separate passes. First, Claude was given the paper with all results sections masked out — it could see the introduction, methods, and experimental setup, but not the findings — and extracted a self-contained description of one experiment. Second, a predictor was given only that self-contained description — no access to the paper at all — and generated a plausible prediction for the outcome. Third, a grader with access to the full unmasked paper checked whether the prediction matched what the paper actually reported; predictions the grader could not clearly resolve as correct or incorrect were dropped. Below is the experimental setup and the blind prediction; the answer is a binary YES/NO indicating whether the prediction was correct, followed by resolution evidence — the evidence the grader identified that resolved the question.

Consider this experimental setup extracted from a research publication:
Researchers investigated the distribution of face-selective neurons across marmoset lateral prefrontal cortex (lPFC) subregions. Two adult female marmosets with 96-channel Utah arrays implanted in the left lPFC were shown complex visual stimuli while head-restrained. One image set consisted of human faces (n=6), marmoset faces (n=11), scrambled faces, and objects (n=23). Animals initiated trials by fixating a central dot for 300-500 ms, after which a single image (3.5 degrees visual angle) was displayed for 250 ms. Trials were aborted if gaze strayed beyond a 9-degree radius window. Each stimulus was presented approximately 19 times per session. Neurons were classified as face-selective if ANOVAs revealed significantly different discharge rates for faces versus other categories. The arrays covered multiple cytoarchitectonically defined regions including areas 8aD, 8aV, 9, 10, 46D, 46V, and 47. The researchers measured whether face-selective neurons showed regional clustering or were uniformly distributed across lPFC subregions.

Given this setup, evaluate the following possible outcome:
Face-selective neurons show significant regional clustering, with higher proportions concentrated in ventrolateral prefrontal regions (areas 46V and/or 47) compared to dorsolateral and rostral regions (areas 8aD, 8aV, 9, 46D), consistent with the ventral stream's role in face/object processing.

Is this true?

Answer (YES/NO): NO